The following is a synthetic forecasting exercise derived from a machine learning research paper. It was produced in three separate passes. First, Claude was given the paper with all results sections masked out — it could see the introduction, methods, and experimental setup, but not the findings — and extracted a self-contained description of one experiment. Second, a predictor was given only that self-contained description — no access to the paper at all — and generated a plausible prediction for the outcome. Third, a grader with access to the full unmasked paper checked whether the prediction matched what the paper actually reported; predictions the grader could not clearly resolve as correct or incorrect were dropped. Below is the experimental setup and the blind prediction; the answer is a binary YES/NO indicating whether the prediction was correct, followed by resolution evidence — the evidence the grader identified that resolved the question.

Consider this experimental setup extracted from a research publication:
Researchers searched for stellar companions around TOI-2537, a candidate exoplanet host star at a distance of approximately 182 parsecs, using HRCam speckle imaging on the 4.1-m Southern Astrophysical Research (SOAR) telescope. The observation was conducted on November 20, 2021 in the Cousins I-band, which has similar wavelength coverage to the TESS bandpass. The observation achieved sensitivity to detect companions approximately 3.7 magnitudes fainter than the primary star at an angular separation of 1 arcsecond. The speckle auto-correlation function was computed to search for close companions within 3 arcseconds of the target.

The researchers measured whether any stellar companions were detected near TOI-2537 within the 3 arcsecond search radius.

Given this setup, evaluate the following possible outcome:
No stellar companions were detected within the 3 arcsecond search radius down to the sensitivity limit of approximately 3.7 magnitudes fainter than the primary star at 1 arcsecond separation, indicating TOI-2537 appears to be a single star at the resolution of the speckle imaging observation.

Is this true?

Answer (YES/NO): YES